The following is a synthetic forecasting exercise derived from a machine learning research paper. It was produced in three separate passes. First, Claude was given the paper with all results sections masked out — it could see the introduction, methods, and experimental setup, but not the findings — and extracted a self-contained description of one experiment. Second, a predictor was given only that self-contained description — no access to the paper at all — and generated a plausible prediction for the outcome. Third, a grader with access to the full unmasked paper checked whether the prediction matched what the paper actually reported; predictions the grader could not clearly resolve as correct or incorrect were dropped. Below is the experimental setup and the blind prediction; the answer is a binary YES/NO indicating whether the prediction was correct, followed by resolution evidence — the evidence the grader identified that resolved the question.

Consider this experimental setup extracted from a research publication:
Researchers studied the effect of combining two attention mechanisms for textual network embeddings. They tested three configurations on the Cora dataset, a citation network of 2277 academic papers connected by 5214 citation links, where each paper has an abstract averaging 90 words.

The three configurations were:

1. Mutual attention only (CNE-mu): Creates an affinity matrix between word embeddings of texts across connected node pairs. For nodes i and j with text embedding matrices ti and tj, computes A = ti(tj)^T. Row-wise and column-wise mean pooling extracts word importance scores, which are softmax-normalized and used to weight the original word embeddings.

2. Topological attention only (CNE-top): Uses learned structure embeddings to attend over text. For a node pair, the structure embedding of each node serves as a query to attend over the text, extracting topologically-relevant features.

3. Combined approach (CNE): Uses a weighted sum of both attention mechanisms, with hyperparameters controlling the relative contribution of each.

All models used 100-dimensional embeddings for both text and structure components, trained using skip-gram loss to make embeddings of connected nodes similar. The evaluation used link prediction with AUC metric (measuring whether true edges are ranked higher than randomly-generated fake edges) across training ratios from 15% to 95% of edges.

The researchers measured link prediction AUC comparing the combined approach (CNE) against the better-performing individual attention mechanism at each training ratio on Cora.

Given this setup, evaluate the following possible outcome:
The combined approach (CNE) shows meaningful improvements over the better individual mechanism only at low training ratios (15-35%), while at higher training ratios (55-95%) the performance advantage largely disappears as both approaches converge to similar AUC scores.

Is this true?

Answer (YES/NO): NO